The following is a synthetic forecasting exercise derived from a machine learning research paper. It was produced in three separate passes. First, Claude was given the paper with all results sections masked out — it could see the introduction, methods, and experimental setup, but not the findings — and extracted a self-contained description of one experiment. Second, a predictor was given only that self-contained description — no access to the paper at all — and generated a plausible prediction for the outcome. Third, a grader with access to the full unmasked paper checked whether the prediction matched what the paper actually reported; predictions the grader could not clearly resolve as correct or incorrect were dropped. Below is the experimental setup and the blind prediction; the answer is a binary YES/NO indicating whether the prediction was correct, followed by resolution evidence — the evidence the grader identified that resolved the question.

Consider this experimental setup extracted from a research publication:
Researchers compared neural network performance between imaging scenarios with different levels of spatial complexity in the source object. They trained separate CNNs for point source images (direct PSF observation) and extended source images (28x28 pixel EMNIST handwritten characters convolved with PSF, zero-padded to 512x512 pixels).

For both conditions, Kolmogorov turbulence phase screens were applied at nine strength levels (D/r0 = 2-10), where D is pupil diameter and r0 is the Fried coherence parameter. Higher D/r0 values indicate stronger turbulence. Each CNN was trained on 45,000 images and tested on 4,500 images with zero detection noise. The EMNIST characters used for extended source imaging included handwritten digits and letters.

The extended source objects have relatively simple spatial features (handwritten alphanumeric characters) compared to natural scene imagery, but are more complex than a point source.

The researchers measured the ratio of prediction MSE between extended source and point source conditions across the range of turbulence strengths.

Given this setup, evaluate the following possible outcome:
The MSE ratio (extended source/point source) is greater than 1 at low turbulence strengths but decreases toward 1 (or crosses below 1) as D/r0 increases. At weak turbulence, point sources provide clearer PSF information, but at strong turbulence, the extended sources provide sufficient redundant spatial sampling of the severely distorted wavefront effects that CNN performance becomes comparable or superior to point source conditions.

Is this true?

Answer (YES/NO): NO